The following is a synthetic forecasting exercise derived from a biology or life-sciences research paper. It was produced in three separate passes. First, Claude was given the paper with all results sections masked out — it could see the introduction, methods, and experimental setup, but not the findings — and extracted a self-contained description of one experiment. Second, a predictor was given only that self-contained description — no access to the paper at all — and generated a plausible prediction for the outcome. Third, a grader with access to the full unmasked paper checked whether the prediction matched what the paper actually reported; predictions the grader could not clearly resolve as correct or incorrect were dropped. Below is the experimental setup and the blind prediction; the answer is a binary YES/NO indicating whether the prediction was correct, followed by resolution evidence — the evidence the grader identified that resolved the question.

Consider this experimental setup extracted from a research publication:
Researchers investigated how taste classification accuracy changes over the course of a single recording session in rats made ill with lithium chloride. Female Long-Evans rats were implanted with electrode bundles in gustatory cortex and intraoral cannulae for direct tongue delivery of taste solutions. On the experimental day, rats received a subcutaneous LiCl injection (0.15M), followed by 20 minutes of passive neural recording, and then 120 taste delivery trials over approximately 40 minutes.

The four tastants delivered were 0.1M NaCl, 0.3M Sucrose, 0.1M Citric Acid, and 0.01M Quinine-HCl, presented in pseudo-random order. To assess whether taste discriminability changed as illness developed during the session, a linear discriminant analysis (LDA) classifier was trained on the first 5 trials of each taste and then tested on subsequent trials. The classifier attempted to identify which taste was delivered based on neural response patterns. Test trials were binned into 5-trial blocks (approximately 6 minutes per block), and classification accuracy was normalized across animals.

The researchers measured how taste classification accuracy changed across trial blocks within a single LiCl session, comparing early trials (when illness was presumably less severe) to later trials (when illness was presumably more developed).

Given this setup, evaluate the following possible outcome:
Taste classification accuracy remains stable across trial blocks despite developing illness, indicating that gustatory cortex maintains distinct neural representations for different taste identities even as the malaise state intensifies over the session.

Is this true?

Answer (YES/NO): NO